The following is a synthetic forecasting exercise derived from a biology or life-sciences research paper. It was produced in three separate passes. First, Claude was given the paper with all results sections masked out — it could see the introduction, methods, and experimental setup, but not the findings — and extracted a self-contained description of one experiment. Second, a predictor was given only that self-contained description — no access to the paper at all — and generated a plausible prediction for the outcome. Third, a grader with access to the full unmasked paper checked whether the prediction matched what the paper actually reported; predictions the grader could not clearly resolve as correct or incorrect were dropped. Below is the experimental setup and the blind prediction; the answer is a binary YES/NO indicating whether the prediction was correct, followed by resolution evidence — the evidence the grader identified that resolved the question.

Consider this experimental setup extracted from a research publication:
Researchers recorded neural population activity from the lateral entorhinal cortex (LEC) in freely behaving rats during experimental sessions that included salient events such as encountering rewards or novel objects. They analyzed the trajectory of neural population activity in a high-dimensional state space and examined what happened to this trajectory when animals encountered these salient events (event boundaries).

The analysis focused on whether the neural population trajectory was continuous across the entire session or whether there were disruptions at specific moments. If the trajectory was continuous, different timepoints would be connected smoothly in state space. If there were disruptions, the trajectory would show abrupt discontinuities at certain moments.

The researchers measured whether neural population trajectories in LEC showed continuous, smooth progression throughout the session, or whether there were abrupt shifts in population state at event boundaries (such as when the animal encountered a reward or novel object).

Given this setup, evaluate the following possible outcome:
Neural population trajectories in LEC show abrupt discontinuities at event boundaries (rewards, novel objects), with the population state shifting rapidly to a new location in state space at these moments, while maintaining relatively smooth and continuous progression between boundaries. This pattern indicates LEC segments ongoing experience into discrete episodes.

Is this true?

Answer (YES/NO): YES